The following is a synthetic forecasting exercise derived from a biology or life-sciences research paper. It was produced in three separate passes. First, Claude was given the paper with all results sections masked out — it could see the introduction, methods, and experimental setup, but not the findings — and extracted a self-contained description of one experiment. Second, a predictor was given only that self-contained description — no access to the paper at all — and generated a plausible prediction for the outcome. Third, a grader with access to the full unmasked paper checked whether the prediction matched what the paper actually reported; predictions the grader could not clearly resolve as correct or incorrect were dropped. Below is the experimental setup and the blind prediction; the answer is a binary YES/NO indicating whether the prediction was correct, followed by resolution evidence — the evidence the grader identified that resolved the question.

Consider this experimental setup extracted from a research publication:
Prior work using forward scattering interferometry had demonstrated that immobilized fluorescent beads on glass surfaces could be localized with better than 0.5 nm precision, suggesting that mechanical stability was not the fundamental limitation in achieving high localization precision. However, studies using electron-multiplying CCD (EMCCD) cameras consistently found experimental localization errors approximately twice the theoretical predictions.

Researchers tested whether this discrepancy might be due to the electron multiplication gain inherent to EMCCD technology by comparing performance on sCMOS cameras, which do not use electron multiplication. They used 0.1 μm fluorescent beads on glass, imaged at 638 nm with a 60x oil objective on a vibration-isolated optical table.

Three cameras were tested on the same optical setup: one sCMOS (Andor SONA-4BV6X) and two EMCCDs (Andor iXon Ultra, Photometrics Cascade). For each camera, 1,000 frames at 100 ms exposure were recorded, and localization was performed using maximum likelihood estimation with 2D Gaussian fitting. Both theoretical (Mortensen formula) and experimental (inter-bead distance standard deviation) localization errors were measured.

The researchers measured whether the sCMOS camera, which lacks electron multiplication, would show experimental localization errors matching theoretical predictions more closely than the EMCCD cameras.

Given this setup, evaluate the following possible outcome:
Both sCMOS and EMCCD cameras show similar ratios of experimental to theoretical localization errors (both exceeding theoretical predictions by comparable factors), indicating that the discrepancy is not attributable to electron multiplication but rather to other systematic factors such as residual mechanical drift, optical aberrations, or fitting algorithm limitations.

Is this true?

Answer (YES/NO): NO